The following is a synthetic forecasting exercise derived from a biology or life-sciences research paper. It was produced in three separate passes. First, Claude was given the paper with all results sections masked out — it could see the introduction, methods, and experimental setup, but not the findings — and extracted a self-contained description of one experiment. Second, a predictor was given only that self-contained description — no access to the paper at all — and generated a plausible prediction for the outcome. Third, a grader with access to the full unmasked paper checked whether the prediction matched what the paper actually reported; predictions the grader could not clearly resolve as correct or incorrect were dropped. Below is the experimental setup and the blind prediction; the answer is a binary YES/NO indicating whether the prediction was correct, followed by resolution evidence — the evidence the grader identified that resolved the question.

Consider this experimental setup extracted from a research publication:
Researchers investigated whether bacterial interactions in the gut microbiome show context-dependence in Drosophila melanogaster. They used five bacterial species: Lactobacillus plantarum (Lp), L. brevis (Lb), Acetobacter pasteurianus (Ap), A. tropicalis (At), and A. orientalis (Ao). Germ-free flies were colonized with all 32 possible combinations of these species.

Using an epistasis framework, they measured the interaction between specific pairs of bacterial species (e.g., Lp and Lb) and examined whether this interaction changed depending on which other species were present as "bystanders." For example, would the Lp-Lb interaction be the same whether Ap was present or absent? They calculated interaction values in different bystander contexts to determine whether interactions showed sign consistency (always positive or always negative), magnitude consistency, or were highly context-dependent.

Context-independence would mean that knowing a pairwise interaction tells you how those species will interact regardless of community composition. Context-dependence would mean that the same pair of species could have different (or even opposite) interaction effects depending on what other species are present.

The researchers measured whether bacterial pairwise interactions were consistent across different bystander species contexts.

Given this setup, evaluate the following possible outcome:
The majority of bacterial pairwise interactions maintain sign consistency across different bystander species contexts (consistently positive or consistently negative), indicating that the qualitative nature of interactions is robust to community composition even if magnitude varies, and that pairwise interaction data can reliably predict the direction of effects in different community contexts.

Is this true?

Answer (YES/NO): NO